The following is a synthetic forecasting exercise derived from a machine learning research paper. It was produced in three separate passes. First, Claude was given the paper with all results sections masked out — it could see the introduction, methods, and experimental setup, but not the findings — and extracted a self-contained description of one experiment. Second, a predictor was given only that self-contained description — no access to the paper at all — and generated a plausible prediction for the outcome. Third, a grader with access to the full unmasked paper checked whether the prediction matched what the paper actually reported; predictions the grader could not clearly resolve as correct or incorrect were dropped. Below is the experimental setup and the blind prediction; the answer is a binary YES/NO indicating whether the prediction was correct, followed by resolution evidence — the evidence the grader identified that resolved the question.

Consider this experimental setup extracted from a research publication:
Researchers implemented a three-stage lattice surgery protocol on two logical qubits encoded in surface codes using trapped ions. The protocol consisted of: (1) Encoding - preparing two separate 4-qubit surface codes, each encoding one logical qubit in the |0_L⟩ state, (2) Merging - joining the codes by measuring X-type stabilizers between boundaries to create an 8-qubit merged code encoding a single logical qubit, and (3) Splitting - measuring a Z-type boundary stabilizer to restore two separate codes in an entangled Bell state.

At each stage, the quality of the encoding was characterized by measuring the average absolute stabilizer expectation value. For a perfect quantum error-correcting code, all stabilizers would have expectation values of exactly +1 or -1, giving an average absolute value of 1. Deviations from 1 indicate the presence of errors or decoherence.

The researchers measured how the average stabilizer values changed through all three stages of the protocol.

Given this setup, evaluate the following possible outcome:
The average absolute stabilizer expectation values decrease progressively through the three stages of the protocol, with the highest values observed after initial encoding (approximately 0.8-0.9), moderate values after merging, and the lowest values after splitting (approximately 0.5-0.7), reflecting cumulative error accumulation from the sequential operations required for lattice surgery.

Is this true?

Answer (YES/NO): YES